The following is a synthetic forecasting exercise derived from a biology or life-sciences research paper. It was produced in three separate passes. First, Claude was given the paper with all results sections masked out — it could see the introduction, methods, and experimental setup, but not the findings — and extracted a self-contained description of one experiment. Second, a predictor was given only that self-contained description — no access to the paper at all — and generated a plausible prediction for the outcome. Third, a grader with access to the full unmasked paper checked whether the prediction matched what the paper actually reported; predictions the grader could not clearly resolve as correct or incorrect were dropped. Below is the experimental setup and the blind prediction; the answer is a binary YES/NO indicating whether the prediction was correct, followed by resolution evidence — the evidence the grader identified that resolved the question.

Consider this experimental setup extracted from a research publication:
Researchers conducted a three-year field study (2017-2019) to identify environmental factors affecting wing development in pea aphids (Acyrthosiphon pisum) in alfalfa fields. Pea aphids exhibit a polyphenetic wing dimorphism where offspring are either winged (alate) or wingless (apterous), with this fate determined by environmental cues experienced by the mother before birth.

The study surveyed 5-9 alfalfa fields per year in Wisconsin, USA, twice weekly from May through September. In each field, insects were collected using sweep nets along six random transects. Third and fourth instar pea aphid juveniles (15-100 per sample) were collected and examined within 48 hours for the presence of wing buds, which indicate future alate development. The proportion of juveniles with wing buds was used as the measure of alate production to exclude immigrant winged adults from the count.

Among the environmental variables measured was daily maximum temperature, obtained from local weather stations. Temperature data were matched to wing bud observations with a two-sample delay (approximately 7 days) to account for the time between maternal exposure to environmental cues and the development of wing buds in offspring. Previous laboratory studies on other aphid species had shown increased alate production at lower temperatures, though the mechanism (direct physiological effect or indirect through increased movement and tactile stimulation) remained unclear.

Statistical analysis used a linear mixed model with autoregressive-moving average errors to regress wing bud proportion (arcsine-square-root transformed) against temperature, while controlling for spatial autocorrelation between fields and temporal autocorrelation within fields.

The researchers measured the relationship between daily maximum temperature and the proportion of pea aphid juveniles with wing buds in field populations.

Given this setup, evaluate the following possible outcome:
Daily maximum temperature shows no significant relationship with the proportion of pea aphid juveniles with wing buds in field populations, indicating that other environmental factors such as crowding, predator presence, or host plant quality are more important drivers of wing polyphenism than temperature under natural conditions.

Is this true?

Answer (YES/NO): NO